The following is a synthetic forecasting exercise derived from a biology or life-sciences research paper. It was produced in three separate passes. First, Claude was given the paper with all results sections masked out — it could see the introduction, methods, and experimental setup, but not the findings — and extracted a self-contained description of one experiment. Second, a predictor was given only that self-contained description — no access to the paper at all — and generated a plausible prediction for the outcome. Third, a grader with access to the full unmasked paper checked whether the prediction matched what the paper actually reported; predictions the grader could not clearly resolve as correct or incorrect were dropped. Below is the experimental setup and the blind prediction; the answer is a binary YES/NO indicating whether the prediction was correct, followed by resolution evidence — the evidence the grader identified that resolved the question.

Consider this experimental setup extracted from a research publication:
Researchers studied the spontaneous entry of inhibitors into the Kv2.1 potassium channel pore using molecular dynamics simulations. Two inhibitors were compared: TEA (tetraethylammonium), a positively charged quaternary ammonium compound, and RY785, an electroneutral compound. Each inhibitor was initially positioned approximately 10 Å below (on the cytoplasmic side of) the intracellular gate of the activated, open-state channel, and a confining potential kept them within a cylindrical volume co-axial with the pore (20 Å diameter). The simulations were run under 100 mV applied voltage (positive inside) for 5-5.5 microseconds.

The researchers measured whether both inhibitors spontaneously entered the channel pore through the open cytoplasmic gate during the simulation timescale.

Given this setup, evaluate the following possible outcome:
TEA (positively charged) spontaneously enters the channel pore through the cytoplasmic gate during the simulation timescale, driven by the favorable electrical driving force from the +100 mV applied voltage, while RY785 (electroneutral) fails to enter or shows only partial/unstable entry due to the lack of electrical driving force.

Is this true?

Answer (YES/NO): NO